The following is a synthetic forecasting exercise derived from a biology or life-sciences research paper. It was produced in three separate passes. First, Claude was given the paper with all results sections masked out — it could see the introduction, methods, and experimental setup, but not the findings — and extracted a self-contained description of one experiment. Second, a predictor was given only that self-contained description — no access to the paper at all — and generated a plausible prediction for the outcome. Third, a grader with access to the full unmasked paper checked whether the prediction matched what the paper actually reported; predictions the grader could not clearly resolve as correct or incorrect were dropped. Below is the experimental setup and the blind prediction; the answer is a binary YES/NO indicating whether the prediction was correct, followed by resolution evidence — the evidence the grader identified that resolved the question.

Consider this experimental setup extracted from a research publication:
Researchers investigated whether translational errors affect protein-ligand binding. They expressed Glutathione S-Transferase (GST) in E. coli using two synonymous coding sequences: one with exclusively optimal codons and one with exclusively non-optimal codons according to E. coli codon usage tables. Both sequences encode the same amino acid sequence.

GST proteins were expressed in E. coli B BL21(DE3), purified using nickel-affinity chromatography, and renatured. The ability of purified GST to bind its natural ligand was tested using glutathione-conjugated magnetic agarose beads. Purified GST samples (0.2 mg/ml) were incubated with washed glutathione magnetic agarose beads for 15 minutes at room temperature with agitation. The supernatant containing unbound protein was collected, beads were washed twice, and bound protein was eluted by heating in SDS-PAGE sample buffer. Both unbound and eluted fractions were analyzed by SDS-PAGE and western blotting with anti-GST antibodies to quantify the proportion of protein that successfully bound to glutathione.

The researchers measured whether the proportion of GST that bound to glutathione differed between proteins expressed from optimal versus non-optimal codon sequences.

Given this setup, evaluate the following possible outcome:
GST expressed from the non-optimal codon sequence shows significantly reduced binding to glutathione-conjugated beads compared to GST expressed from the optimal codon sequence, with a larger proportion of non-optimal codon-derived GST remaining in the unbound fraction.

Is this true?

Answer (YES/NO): YES